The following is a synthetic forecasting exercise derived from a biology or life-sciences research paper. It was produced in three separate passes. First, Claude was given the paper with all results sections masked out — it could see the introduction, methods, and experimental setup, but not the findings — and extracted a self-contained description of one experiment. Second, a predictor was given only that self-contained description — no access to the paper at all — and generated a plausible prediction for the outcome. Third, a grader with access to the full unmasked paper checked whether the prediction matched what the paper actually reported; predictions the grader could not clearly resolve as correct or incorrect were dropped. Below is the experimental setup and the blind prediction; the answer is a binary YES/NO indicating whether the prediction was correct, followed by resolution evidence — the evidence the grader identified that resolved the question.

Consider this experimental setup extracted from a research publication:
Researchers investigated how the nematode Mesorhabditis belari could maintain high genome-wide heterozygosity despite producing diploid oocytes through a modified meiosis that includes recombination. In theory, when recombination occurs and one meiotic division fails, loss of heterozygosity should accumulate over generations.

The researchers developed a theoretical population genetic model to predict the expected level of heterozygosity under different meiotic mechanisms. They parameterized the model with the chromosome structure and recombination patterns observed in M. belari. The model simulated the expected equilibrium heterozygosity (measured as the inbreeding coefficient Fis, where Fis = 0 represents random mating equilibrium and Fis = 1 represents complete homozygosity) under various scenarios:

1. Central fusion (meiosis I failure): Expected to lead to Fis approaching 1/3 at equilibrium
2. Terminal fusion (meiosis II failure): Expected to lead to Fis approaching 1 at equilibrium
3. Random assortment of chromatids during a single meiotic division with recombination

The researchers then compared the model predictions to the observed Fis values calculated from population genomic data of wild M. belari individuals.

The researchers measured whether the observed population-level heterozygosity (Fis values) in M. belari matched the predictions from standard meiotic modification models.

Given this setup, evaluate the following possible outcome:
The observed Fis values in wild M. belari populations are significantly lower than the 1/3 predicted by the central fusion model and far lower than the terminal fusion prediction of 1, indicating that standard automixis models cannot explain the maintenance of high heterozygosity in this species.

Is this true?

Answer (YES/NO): YES